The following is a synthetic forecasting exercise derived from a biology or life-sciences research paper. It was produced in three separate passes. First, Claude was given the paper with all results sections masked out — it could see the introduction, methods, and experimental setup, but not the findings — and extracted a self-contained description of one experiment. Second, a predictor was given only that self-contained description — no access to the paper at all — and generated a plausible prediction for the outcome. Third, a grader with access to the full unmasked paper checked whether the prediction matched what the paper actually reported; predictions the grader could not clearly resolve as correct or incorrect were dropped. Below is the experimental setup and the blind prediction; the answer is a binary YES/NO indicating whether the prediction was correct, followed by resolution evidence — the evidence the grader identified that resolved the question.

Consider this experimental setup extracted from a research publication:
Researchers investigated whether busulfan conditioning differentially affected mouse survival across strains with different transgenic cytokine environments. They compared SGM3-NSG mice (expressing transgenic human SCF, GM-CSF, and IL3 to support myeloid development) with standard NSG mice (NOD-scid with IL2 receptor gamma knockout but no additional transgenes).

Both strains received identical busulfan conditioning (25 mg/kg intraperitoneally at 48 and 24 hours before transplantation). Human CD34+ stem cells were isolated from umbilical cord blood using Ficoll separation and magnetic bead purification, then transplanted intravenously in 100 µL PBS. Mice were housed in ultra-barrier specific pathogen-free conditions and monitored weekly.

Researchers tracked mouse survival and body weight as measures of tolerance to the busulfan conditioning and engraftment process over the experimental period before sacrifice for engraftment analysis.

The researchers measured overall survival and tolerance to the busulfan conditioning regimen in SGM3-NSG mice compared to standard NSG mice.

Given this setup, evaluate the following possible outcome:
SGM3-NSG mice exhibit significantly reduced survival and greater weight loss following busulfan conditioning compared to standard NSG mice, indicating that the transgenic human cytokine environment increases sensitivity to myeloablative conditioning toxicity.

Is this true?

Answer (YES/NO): NO